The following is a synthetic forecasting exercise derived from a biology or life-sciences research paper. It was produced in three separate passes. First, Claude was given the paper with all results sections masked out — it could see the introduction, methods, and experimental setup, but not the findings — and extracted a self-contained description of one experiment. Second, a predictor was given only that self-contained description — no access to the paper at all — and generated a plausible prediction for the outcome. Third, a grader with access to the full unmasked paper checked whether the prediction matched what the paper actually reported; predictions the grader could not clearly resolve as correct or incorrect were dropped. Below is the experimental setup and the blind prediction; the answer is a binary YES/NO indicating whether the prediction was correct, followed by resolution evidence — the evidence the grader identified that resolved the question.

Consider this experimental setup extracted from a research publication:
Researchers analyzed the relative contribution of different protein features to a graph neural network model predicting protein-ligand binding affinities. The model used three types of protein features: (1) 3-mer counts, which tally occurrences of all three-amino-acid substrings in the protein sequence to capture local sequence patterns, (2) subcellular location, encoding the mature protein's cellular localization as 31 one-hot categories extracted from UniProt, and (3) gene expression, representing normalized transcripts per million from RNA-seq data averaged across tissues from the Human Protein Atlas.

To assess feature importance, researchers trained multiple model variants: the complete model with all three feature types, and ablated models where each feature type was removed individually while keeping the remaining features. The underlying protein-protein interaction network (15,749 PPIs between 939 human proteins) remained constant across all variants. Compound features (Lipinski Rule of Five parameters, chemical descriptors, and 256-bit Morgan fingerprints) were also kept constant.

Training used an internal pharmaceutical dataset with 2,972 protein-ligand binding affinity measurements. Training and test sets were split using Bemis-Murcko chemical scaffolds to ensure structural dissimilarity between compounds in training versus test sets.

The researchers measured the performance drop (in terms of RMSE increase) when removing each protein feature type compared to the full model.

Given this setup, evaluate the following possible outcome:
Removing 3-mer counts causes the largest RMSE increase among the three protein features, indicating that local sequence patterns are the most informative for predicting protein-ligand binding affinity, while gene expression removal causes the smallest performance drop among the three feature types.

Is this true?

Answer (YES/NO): NO